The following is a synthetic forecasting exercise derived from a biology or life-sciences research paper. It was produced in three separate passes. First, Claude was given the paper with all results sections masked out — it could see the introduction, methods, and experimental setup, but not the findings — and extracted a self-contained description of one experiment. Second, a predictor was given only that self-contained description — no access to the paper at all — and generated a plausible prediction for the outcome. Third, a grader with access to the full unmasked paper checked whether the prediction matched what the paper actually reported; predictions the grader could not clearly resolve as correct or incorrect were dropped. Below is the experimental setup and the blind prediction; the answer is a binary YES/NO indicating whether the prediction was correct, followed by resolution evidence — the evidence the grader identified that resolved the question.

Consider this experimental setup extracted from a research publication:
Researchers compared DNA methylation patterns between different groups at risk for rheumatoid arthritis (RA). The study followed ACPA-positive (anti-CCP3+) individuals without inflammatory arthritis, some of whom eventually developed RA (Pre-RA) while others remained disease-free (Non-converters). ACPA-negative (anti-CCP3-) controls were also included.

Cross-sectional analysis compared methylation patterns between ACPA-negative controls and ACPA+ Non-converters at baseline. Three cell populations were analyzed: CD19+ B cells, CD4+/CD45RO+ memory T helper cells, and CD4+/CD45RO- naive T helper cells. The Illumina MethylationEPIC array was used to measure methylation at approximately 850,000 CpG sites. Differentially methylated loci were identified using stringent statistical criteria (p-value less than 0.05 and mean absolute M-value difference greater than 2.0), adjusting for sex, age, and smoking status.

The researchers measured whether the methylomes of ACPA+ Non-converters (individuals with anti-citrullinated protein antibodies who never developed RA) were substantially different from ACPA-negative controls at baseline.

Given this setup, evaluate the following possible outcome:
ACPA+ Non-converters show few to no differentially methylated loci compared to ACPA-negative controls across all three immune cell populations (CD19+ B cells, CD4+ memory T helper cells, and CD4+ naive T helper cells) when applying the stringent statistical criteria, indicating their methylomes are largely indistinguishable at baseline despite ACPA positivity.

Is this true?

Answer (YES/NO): YES